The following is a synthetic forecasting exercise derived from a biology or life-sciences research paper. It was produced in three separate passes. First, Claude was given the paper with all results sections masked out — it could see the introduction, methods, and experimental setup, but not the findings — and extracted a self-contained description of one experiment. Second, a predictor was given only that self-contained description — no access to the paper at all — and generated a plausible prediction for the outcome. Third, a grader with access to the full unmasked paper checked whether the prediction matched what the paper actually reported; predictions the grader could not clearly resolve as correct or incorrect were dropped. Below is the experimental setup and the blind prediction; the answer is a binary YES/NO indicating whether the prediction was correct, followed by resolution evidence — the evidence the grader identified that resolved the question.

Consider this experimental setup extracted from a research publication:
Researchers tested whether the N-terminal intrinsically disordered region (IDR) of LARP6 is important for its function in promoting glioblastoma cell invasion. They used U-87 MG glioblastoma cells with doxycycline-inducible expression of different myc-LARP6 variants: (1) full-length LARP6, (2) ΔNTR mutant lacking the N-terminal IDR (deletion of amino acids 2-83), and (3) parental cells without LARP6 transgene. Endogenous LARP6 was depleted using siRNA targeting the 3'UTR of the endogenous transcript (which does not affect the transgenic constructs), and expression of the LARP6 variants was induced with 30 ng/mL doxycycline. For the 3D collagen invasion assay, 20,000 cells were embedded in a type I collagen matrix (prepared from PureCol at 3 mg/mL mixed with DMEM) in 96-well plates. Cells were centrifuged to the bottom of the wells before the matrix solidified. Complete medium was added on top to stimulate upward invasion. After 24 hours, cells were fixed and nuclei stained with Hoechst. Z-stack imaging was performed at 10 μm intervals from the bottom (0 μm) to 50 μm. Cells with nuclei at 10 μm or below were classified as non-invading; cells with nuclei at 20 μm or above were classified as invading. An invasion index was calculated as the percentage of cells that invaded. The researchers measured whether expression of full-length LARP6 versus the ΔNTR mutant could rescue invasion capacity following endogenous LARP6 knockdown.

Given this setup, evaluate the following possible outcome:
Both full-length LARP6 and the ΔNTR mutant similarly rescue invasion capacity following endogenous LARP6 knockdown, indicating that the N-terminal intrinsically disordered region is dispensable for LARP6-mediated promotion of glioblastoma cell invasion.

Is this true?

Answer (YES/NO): NO